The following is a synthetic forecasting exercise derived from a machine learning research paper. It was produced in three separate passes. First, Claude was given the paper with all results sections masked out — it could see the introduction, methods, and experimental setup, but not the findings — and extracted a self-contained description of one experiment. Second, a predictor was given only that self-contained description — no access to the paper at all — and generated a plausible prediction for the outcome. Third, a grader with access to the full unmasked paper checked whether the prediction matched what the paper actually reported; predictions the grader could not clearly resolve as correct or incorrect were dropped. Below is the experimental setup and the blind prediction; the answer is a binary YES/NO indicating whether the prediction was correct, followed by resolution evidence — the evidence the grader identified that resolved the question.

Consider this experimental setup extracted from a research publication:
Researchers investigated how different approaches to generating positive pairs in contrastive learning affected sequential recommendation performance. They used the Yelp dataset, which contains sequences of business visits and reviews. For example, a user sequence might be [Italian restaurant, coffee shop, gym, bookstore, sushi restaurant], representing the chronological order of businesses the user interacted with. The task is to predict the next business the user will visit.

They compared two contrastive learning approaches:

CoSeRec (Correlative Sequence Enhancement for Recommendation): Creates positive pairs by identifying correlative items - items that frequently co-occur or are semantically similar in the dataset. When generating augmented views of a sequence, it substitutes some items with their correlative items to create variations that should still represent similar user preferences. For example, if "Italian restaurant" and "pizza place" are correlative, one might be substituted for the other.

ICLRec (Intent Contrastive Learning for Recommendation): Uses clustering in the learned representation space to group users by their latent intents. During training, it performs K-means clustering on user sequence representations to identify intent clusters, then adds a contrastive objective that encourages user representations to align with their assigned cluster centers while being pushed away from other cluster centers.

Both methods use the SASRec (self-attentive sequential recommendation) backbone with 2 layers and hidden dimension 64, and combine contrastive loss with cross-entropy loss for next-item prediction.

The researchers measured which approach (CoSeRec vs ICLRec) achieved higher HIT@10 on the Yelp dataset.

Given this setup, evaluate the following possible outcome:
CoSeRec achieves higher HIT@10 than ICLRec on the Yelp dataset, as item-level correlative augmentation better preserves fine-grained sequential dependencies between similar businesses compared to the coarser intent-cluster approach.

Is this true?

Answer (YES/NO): NO